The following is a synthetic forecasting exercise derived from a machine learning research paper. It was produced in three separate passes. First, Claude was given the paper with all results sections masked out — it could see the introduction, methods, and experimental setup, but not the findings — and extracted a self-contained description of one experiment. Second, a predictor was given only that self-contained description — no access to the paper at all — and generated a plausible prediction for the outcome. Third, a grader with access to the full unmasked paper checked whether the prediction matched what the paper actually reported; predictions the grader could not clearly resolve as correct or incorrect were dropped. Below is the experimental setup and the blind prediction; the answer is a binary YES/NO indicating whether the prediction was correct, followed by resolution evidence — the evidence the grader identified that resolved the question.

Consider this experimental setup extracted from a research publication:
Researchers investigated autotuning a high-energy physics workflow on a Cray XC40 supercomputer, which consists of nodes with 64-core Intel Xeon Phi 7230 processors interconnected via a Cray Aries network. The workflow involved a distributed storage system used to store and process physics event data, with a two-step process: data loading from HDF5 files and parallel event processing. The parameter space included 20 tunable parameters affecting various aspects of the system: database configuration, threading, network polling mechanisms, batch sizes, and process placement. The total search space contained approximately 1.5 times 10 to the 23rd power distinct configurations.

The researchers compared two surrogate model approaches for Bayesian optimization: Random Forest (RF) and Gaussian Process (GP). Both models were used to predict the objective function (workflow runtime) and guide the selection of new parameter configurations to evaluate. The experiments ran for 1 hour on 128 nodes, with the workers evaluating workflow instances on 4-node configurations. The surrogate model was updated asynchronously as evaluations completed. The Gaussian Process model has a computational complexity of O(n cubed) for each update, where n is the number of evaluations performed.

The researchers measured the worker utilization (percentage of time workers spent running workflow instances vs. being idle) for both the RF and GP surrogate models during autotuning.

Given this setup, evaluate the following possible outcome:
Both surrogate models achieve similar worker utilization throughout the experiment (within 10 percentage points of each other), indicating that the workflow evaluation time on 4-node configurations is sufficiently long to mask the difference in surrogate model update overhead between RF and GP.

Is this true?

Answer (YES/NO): NO